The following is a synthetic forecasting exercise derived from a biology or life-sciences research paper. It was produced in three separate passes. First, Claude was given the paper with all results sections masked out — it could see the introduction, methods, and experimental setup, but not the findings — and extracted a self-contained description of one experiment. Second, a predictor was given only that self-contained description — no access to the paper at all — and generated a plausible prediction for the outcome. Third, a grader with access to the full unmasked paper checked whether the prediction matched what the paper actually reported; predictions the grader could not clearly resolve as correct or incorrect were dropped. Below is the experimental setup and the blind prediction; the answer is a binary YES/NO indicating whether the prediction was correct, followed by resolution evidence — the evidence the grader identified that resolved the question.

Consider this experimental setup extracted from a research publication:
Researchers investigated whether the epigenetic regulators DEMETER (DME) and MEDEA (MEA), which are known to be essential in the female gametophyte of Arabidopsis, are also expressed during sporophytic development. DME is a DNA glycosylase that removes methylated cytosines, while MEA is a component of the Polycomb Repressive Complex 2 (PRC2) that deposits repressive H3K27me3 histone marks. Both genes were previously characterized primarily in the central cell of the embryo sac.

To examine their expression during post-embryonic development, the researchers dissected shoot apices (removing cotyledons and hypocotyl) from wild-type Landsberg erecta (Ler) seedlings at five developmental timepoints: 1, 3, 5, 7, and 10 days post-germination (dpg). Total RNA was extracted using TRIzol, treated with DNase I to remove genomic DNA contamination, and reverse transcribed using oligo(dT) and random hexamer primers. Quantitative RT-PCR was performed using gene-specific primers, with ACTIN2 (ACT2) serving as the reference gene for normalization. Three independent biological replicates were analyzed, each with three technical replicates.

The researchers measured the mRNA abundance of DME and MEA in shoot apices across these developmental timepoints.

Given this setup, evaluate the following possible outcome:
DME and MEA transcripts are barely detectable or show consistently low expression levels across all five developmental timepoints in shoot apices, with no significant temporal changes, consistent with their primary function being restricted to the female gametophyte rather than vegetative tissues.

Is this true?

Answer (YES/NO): NO